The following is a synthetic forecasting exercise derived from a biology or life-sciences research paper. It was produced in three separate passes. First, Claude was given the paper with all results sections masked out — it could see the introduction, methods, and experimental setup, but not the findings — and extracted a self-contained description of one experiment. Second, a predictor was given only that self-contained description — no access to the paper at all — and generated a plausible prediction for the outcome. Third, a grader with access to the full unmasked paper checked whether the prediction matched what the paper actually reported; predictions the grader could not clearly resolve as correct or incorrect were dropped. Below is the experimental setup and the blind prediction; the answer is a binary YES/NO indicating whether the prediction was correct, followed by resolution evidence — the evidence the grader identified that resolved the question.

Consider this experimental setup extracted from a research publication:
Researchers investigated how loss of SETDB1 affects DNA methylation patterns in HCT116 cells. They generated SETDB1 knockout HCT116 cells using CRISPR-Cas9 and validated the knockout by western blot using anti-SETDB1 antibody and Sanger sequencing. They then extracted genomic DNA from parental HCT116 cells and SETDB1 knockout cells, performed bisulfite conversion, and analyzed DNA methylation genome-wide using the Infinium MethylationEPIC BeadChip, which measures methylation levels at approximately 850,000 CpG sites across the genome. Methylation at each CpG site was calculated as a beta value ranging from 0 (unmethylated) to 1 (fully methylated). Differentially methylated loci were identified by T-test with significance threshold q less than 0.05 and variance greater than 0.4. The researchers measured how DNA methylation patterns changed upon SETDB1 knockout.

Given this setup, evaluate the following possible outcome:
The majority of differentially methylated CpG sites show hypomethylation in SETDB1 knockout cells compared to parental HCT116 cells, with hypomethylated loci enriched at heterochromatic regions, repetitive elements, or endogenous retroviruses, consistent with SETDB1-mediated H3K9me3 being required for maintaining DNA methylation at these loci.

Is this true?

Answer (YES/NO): NO